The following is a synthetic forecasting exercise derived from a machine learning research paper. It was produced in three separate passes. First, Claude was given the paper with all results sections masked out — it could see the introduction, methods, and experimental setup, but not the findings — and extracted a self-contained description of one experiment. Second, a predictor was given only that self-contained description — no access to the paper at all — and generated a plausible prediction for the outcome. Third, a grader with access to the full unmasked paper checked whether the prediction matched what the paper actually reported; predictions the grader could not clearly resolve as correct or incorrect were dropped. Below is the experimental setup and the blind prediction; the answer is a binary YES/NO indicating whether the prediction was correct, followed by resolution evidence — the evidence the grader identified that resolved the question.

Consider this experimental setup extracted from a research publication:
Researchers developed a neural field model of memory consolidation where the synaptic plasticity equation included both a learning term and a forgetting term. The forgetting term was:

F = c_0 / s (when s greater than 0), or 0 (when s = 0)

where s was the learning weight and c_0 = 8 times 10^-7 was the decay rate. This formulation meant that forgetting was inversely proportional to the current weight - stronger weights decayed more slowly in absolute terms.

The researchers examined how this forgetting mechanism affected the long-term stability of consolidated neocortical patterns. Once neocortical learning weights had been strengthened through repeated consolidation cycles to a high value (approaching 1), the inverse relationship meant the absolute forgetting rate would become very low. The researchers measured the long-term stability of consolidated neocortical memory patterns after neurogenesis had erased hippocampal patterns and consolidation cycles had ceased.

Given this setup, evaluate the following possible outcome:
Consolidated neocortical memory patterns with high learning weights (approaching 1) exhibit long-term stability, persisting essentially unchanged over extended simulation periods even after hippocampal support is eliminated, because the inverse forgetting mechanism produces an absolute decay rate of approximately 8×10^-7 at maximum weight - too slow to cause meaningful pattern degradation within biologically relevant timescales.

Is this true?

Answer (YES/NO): NO